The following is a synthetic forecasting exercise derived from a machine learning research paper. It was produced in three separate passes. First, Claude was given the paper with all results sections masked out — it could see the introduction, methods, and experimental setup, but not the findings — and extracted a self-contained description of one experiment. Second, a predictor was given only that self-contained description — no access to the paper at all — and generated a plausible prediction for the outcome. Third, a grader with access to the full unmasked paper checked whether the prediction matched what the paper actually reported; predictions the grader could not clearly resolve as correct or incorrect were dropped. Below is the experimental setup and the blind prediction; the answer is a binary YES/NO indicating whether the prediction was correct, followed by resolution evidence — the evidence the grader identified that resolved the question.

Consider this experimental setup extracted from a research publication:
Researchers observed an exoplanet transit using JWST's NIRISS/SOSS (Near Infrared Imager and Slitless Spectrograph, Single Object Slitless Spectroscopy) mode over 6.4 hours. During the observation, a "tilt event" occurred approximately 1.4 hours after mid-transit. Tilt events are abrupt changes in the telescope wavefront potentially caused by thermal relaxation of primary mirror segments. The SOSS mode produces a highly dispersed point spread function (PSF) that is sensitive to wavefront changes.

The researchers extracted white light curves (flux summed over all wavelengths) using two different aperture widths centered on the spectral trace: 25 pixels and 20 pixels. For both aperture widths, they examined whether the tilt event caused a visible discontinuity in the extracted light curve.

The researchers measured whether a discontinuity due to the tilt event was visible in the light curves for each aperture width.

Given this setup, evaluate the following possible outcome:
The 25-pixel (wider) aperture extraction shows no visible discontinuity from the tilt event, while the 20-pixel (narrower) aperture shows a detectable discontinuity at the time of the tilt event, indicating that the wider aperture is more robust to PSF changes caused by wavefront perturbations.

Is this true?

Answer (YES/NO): YES